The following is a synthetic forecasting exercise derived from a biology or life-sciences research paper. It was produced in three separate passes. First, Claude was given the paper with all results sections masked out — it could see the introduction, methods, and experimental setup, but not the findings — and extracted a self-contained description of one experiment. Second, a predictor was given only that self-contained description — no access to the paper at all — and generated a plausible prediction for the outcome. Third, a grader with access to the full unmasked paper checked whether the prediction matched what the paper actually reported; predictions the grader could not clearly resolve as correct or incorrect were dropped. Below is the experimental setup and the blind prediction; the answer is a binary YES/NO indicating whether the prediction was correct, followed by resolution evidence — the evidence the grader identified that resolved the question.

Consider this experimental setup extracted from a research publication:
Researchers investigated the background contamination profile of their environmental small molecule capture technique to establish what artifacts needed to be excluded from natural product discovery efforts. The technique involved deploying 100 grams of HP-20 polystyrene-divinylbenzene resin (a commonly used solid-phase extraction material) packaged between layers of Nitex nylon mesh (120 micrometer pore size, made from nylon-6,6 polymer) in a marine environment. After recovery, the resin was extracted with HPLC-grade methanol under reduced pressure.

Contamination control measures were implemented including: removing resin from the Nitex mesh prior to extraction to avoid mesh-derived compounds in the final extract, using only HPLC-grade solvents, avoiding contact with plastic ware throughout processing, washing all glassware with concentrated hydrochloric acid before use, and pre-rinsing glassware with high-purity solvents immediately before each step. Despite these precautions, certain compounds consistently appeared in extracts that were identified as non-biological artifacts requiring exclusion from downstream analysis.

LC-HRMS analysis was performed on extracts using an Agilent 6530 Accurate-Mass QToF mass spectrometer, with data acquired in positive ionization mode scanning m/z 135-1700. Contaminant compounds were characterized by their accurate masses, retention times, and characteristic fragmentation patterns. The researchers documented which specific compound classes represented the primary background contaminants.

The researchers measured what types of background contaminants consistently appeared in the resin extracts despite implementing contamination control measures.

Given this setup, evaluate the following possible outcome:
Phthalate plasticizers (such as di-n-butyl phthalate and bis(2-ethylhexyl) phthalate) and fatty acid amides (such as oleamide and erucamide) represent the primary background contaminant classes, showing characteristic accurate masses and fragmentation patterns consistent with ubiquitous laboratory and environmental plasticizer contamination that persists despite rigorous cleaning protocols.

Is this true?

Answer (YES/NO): NO